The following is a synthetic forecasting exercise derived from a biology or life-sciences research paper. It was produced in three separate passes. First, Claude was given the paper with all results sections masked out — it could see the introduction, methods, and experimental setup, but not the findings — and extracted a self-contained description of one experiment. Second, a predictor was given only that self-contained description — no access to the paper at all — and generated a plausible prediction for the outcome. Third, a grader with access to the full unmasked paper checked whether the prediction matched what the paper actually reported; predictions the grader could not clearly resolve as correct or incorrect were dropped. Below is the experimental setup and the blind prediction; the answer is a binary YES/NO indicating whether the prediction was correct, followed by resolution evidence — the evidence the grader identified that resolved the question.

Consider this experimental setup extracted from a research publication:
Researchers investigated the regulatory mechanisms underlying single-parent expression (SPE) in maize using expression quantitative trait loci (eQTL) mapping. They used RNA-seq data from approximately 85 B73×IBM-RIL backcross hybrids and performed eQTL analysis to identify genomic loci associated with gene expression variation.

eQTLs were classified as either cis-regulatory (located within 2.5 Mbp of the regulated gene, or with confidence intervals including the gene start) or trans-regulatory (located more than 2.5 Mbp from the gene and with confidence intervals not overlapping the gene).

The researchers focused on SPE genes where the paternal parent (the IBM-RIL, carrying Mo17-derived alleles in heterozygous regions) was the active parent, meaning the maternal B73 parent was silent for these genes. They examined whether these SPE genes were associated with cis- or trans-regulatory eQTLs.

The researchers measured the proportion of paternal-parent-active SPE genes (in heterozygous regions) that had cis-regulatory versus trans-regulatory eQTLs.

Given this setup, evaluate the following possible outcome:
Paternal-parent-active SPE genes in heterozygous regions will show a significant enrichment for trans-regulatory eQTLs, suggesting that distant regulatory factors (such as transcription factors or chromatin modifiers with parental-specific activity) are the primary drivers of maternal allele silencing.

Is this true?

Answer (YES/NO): NO